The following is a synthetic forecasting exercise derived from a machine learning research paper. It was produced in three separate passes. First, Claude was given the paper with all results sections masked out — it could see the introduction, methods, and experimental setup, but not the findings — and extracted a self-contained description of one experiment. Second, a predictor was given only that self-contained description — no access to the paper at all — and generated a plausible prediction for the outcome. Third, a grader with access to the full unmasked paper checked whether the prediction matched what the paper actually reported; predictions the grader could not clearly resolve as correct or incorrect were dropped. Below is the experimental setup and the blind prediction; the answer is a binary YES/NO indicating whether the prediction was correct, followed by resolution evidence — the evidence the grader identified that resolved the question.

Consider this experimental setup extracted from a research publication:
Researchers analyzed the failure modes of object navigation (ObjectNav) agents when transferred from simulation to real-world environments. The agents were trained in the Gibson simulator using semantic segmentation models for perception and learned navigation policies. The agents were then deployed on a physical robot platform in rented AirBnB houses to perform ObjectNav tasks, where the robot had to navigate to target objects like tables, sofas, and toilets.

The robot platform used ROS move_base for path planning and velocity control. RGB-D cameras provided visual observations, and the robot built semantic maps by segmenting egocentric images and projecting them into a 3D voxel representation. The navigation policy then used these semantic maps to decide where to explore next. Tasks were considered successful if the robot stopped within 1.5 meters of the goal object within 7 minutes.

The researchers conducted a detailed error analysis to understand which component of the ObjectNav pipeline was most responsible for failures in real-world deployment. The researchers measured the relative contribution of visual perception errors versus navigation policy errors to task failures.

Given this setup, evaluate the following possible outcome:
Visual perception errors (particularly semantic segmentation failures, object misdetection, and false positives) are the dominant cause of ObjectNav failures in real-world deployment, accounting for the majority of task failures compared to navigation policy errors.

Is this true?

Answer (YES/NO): YES